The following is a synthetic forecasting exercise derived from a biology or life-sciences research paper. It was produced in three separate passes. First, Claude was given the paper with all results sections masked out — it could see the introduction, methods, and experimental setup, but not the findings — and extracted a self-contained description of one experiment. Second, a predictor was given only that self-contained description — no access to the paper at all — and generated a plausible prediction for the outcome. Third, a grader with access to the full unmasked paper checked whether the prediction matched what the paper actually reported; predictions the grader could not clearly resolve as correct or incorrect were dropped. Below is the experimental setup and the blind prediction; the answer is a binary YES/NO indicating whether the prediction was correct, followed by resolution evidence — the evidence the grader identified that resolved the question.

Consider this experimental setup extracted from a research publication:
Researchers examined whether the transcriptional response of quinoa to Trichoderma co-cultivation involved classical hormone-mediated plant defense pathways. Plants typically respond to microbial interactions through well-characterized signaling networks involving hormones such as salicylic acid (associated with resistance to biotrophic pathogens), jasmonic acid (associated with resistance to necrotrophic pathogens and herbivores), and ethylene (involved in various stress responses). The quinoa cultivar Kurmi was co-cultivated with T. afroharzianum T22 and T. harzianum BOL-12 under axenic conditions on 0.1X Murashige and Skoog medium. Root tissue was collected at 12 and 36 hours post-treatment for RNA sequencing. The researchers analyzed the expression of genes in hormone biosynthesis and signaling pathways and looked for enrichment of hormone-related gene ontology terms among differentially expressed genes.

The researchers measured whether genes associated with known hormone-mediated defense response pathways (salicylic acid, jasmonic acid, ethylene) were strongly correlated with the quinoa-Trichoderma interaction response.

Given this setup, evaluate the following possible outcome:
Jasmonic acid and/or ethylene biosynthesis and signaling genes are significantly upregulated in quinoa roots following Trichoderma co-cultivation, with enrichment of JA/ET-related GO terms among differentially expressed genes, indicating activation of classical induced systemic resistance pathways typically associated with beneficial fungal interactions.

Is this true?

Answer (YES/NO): NO